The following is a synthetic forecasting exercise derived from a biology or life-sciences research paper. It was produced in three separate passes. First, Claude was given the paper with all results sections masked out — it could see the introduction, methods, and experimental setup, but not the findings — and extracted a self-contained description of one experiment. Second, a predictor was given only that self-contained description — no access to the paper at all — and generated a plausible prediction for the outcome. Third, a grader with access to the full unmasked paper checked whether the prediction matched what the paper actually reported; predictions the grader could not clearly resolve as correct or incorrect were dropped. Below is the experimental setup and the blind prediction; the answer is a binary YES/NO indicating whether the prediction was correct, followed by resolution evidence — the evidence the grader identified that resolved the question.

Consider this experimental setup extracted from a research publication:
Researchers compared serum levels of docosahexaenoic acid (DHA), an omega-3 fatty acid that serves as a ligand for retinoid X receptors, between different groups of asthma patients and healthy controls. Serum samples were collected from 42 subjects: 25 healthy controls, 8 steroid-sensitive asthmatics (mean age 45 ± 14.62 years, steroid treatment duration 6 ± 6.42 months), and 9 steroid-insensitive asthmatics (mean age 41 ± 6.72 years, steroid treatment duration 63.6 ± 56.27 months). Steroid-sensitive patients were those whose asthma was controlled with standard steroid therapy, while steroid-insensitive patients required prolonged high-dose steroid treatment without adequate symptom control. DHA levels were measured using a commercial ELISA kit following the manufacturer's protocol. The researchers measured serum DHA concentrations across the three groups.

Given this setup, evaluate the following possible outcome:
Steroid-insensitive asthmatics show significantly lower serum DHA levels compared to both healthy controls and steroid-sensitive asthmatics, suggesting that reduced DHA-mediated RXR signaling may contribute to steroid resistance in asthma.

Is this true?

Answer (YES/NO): NO